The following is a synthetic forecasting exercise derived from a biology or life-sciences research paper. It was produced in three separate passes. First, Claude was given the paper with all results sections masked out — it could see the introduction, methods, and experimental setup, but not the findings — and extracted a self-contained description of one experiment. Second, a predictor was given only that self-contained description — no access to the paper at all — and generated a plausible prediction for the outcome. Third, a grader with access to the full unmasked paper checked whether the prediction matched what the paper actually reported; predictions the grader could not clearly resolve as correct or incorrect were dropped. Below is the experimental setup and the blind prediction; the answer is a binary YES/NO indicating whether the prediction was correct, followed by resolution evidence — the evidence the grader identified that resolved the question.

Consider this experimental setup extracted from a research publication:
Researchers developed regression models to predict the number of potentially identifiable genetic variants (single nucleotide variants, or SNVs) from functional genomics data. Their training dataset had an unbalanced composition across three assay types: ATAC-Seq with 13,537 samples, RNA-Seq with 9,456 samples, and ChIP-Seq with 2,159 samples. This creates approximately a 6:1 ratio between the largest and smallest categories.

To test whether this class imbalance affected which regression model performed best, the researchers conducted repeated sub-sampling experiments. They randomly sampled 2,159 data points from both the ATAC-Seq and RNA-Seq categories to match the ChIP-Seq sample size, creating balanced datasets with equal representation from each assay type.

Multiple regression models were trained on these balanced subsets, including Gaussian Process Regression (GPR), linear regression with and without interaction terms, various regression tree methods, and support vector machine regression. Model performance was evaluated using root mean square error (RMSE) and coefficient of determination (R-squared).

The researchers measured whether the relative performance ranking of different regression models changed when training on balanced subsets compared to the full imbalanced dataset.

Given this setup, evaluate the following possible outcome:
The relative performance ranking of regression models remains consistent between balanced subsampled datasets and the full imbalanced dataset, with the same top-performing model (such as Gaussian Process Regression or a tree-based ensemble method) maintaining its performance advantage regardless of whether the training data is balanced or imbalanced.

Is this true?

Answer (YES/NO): YES